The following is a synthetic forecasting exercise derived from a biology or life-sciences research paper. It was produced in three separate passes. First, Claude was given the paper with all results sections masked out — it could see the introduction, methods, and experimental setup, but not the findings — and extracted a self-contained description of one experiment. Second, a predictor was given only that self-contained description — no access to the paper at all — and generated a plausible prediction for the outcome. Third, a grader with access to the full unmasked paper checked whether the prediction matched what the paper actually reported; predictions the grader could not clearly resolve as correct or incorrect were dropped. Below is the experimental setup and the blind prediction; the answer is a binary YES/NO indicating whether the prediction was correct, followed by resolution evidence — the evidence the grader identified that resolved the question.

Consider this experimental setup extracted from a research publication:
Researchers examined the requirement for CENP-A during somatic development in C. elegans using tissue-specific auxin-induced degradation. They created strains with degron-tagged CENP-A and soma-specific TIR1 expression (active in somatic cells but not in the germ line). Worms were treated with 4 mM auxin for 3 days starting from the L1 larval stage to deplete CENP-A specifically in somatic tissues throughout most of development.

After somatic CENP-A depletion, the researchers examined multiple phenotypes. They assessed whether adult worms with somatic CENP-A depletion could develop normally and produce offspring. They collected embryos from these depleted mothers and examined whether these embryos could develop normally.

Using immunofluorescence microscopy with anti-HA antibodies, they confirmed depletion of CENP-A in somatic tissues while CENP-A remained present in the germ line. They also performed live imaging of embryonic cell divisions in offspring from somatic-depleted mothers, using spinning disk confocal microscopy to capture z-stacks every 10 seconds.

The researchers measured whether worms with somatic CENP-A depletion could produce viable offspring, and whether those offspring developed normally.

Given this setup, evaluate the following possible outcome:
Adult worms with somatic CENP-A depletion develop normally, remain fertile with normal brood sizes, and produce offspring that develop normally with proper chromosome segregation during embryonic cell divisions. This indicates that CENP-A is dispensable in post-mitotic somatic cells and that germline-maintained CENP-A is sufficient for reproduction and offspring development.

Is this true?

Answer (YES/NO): NO